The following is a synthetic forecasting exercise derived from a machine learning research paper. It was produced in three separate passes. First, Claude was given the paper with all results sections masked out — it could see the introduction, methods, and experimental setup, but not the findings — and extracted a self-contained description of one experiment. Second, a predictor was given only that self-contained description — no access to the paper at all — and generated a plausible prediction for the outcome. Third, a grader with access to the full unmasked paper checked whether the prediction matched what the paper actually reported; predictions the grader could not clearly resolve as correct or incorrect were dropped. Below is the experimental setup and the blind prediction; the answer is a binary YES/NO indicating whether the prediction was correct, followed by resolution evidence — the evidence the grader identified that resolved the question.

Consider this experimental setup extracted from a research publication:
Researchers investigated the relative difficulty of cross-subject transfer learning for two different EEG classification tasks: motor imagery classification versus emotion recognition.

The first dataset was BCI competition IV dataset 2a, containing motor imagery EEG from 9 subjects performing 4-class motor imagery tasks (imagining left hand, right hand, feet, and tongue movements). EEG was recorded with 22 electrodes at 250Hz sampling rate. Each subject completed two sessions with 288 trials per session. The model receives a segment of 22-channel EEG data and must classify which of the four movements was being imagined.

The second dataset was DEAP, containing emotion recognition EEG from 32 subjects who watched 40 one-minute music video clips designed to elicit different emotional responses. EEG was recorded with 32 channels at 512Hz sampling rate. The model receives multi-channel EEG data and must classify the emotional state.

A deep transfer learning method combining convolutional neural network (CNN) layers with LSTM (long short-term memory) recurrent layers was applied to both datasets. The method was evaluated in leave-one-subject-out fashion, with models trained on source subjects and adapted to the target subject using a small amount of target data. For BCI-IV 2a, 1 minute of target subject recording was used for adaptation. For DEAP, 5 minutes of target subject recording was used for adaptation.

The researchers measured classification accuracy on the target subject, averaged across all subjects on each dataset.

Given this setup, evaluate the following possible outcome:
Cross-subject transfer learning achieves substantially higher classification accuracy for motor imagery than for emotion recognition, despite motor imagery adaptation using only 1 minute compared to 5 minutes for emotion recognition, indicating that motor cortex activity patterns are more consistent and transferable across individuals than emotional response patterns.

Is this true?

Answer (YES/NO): YES